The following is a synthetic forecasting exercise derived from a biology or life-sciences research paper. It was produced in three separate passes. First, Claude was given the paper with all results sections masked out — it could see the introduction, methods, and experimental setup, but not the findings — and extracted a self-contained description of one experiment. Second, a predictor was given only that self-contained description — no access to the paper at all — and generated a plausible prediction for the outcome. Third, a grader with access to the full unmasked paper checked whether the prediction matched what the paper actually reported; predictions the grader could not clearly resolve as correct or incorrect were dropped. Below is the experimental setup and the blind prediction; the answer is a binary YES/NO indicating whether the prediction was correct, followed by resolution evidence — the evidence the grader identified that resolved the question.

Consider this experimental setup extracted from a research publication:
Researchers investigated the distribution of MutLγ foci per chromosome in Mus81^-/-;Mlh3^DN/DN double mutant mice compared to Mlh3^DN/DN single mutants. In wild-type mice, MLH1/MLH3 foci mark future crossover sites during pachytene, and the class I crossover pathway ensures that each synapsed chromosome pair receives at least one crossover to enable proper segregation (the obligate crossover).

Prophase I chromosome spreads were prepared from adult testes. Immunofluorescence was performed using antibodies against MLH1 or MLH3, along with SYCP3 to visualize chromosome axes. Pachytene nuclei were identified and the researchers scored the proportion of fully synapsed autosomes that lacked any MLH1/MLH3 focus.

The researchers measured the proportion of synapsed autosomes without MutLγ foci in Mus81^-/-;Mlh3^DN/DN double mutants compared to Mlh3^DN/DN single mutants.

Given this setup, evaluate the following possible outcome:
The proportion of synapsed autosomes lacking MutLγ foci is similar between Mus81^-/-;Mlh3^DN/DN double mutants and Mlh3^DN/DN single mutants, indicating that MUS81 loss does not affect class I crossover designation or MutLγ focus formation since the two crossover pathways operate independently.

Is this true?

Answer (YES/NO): NO